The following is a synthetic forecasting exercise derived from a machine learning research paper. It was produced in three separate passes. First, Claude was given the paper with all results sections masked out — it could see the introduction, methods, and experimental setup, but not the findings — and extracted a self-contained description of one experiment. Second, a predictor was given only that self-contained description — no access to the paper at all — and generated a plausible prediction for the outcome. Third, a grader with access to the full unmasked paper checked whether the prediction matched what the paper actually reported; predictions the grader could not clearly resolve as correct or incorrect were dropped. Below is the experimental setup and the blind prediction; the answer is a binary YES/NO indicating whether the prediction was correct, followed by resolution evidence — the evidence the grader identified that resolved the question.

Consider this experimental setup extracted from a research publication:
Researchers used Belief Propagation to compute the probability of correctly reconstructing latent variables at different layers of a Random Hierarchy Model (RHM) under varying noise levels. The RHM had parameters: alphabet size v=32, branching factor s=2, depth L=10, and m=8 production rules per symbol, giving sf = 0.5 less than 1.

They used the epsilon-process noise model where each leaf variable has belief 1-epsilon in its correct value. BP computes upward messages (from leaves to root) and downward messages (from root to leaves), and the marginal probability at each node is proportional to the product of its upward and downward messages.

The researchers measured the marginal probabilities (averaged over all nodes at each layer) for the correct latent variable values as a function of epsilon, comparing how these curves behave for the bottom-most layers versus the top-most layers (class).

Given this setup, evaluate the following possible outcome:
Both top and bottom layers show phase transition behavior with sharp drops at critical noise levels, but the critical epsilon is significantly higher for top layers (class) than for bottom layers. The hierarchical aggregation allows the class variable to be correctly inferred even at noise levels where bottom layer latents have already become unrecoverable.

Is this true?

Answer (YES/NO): NO